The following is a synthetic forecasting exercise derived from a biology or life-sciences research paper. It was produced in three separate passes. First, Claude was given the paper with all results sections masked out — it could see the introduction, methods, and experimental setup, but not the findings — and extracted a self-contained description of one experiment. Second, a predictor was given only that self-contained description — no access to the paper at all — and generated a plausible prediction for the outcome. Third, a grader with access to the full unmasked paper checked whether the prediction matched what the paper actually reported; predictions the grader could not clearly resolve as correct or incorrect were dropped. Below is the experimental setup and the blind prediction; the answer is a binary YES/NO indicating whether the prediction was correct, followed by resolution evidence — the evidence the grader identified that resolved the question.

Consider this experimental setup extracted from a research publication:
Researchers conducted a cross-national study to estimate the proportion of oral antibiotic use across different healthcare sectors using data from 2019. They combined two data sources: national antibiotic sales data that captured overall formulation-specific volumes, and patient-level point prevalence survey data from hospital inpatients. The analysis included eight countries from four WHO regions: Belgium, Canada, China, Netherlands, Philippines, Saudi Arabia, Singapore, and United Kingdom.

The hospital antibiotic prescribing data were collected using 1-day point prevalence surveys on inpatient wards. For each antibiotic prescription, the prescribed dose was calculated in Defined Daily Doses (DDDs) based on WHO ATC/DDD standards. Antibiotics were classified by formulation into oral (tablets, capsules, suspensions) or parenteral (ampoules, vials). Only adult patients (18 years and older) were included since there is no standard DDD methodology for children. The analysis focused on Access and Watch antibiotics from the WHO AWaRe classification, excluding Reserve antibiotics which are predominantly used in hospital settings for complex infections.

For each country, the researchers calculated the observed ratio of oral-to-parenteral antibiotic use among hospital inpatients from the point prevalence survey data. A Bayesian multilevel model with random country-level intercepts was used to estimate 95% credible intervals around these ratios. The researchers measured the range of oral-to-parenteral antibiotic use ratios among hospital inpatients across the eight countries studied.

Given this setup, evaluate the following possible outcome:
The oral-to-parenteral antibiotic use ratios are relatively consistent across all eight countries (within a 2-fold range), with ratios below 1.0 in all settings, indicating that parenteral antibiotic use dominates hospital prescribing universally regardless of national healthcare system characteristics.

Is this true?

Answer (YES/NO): NO